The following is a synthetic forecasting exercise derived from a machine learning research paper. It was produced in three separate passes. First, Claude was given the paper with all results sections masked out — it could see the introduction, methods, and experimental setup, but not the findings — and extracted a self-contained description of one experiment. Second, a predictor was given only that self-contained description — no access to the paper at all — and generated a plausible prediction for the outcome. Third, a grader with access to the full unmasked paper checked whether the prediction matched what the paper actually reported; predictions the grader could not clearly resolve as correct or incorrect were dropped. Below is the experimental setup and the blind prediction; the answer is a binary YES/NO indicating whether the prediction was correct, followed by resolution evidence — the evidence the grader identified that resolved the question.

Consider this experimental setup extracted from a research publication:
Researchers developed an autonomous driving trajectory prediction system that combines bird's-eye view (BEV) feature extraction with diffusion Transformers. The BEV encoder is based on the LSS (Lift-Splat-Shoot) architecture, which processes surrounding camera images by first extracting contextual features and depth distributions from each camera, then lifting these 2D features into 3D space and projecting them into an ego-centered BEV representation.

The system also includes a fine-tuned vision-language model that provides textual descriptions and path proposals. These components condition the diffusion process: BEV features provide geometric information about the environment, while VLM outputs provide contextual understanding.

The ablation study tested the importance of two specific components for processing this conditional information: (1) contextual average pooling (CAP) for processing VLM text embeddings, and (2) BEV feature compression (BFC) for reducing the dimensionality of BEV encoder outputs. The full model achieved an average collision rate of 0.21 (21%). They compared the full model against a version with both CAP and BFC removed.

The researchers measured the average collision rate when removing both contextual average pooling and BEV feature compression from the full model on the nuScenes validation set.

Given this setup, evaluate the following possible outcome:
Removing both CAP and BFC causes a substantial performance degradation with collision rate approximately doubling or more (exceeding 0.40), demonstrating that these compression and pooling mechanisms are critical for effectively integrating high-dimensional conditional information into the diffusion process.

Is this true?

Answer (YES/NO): YES